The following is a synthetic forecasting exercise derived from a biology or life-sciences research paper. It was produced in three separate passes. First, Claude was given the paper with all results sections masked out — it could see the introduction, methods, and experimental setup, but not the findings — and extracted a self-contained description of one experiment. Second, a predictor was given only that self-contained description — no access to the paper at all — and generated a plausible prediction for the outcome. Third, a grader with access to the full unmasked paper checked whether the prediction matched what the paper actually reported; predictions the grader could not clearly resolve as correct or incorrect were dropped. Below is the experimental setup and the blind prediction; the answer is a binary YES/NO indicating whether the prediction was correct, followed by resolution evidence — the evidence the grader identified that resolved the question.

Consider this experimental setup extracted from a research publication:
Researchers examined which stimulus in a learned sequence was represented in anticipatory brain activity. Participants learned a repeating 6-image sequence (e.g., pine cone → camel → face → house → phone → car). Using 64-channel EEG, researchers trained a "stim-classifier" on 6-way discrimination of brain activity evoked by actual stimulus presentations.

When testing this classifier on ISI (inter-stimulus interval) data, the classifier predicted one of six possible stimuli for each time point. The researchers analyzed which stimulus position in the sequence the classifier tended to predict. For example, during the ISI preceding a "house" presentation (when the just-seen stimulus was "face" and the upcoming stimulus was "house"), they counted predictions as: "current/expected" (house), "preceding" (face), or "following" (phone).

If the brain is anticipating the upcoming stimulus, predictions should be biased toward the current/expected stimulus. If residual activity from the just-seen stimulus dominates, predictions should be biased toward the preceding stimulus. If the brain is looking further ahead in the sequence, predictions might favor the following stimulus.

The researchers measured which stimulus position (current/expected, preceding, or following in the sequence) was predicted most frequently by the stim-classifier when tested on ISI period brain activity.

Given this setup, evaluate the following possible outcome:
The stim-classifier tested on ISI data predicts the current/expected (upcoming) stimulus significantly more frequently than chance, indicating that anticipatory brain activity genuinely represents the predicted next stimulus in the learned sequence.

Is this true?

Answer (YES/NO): YES